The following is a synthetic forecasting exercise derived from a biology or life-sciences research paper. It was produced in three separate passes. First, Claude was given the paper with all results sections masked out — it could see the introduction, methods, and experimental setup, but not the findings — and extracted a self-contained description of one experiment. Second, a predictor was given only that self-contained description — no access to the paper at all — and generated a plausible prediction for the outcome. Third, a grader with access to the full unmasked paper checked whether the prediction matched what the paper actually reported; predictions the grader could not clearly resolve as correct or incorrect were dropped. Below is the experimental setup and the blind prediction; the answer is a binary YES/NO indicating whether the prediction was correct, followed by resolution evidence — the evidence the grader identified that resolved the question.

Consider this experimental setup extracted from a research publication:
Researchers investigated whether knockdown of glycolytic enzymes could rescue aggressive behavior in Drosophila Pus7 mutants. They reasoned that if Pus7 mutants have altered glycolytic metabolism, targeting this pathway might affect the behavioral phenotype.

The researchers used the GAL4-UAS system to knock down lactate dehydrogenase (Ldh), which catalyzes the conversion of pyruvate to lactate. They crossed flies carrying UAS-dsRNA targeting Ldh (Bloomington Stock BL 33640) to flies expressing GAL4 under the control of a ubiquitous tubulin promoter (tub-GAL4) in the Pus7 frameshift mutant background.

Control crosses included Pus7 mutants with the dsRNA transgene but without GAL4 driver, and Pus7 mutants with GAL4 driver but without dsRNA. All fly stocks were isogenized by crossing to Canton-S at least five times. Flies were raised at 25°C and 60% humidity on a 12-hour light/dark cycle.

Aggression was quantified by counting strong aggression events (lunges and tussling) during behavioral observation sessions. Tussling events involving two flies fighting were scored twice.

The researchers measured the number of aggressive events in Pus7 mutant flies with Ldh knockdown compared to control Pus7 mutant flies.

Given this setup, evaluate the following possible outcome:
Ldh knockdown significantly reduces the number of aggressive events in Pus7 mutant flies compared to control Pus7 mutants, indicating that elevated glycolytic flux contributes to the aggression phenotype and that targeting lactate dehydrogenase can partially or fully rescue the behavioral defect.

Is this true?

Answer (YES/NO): YES